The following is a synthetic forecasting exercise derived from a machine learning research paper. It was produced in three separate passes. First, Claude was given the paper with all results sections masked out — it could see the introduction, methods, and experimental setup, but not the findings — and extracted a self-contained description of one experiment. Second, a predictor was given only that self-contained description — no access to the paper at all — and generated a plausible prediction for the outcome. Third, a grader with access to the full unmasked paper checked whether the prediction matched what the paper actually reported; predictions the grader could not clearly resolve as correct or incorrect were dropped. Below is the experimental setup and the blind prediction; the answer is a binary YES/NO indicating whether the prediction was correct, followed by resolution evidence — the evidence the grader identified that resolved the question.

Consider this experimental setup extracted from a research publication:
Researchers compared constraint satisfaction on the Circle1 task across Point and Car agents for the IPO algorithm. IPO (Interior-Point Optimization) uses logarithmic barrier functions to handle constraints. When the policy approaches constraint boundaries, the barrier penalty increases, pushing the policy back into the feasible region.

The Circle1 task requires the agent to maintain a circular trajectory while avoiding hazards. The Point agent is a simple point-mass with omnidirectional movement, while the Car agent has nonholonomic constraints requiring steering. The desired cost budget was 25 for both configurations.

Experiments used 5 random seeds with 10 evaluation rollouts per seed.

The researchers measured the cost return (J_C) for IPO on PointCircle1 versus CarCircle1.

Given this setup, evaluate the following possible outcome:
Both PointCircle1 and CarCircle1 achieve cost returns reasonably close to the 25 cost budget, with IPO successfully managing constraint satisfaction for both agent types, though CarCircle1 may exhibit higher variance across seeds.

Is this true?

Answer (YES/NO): NO